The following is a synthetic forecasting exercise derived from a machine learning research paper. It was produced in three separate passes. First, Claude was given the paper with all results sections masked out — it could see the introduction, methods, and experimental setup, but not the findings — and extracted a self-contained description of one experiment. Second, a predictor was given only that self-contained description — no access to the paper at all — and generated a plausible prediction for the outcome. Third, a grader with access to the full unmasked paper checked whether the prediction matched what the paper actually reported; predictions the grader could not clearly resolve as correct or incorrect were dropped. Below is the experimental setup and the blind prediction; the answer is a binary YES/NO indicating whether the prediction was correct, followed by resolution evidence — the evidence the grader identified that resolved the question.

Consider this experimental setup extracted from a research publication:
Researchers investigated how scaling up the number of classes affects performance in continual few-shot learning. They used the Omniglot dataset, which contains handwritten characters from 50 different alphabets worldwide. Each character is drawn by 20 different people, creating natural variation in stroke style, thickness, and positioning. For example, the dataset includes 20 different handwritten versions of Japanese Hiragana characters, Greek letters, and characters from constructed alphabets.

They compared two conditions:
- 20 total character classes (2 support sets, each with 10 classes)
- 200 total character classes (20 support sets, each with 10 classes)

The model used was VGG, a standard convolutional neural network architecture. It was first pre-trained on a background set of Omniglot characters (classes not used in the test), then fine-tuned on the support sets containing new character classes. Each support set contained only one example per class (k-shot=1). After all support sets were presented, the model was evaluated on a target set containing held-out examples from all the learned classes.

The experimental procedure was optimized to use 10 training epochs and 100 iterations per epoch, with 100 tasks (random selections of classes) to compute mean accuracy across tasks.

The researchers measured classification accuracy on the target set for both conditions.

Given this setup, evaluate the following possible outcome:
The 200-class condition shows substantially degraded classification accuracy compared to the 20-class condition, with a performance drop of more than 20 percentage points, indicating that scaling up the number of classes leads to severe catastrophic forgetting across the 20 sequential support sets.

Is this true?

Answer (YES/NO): YES